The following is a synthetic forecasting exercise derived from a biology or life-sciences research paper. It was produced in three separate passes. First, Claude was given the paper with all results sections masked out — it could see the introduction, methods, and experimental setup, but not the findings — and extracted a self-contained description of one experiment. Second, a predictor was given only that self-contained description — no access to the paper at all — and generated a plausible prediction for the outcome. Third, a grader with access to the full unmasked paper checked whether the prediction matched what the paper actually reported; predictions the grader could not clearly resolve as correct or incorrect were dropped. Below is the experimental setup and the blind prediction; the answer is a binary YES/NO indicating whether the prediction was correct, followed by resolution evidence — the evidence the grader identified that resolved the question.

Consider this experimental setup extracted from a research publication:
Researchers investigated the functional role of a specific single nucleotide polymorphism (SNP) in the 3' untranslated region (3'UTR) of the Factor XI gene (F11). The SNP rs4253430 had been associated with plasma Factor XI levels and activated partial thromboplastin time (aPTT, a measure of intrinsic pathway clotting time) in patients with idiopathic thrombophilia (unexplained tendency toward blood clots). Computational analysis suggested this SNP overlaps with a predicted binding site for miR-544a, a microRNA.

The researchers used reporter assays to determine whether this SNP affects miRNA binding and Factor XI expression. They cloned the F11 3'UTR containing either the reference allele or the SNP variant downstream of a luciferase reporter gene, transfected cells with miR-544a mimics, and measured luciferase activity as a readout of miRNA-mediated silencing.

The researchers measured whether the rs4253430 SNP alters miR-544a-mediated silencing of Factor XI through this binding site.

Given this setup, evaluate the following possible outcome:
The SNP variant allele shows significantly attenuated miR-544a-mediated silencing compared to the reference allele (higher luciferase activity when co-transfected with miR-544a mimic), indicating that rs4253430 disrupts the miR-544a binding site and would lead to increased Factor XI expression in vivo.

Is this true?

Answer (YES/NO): YES